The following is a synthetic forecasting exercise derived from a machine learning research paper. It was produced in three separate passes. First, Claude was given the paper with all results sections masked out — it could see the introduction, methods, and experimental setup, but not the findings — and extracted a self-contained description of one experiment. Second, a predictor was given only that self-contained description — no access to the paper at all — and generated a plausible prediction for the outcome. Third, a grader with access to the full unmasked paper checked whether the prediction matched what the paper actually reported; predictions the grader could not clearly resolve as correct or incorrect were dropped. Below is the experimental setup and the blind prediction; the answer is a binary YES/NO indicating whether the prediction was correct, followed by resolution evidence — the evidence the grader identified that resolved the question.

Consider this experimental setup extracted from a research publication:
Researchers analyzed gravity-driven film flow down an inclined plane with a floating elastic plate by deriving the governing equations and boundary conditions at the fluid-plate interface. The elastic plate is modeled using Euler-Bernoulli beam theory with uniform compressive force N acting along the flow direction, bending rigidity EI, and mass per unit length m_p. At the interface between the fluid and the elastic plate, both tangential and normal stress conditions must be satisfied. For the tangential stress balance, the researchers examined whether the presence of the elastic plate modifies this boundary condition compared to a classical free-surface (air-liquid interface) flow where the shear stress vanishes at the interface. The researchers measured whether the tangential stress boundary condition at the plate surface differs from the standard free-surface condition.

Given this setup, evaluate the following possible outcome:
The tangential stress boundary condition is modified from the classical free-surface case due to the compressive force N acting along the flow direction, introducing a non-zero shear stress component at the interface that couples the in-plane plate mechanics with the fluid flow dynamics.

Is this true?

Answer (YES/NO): NO